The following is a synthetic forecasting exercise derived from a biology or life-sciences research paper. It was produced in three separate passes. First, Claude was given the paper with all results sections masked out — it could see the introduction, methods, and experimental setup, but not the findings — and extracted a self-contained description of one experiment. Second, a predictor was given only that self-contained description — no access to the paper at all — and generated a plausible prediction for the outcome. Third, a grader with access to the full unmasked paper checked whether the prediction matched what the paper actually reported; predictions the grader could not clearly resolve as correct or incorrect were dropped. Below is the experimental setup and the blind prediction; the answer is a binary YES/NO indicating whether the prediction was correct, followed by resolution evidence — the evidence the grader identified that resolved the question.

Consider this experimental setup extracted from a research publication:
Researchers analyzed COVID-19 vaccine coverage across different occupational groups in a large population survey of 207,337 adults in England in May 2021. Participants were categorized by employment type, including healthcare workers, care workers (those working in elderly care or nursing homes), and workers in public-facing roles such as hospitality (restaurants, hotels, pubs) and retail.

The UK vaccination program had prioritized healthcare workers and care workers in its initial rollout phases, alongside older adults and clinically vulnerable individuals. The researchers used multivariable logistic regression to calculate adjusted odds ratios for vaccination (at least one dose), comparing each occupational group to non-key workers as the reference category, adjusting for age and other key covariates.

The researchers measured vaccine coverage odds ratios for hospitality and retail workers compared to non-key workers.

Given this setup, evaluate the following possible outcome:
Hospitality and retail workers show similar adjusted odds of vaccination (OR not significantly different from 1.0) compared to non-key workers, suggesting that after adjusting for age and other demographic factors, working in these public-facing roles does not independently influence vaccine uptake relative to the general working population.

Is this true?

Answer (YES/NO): NO